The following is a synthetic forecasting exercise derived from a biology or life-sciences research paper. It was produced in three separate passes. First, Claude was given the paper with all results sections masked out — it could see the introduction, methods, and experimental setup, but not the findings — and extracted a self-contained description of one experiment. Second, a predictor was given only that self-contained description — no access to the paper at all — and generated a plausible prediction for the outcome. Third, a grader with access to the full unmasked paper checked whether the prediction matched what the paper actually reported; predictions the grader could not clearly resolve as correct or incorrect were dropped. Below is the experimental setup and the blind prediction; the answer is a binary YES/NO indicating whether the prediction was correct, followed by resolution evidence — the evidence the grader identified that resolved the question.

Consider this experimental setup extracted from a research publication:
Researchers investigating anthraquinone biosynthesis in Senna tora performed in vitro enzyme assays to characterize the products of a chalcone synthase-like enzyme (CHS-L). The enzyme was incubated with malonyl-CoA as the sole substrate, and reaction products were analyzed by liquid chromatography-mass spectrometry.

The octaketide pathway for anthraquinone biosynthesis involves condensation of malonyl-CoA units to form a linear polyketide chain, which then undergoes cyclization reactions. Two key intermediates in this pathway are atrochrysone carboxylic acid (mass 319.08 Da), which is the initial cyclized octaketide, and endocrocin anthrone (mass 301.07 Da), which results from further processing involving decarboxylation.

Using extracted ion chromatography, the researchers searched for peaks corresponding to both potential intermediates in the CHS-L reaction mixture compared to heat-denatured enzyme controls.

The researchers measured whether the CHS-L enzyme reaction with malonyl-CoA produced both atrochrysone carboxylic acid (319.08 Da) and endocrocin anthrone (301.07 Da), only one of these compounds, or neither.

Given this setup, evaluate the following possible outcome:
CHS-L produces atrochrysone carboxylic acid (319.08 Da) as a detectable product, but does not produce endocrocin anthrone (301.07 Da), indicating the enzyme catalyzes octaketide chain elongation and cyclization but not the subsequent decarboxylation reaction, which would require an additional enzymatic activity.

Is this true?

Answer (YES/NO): NO